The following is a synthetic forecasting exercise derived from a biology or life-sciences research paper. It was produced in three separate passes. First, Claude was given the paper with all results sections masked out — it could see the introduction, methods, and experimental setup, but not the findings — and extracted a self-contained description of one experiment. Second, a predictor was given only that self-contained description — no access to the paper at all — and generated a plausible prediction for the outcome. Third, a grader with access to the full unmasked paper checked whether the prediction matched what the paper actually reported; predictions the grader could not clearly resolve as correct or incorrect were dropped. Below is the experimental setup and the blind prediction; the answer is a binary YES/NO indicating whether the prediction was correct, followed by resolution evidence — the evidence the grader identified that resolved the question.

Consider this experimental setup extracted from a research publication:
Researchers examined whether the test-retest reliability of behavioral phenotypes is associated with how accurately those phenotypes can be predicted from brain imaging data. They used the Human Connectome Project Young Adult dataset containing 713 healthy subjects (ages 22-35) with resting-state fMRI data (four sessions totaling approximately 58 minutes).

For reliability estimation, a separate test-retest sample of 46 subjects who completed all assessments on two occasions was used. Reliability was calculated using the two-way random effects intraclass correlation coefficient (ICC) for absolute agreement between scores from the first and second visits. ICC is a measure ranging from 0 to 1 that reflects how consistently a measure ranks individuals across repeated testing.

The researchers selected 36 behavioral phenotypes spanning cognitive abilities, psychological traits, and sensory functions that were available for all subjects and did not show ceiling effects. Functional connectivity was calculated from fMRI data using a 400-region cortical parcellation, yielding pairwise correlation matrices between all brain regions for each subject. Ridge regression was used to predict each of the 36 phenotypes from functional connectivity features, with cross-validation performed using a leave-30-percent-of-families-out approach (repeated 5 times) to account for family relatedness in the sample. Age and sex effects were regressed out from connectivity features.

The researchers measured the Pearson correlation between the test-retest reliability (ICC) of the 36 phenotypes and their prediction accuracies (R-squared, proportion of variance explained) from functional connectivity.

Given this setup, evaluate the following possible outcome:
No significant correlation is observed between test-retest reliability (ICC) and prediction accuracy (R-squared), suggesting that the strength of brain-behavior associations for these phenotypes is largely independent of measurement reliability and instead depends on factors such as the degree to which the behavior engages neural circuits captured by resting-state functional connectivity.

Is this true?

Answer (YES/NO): NO